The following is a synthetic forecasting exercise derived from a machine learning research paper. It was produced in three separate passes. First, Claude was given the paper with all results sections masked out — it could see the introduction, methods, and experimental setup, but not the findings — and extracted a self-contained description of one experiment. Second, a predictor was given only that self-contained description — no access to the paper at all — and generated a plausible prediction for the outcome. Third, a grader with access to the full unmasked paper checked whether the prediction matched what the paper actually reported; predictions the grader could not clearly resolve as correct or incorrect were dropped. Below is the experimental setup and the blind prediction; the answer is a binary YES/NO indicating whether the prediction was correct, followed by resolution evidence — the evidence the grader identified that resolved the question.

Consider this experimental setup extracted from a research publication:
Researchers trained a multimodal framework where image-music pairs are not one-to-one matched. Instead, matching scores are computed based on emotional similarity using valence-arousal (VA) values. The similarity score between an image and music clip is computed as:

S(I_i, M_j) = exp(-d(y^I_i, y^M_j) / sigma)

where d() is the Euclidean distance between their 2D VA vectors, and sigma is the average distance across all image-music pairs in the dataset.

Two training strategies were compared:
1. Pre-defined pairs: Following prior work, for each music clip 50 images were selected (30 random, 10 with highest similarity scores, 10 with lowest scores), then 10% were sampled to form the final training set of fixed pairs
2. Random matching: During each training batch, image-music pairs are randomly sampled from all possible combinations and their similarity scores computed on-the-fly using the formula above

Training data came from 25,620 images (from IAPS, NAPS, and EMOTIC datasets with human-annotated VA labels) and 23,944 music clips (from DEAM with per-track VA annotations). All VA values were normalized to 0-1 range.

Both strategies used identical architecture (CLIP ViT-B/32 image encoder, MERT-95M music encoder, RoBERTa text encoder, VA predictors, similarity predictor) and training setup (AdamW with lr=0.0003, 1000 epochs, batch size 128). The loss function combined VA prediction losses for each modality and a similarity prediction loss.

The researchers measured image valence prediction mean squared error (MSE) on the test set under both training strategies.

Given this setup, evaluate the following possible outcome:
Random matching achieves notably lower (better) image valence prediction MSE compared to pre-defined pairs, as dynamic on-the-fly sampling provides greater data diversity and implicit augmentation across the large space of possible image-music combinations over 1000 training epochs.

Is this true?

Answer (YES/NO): YES